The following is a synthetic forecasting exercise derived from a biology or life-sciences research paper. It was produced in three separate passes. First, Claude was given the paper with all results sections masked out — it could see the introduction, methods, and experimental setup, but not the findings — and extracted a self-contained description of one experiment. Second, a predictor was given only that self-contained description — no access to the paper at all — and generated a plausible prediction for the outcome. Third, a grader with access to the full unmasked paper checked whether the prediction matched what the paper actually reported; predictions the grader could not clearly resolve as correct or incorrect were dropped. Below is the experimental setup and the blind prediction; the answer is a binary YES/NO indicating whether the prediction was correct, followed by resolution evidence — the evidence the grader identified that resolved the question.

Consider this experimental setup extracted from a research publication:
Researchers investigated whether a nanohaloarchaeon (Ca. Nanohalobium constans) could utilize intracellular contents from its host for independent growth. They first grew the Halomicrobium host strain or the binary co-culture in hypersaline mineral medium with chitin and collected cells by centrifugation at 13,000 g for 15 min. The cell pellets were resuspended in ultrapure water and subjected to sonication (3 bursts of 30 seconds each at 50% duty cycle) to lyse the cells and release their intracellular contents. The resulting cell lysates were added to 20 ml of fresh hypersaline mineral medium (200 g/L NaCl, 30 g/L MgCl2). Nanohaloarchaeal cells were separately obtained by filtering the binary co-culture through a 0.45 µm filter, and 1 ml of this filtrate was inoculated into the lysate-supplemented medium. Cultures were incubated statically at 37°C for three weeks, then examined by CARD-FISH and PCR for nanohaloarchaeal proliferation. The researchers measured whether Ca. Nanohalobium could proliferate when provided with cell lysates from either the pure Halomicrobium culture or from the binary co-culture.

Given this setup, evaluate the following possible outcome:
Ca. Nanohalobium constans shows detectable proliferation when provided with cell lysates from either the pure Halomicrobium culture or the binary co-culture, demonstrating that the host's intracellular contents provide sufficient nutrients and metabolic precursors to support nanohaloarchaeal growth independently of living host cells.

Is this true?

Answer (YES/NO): NO